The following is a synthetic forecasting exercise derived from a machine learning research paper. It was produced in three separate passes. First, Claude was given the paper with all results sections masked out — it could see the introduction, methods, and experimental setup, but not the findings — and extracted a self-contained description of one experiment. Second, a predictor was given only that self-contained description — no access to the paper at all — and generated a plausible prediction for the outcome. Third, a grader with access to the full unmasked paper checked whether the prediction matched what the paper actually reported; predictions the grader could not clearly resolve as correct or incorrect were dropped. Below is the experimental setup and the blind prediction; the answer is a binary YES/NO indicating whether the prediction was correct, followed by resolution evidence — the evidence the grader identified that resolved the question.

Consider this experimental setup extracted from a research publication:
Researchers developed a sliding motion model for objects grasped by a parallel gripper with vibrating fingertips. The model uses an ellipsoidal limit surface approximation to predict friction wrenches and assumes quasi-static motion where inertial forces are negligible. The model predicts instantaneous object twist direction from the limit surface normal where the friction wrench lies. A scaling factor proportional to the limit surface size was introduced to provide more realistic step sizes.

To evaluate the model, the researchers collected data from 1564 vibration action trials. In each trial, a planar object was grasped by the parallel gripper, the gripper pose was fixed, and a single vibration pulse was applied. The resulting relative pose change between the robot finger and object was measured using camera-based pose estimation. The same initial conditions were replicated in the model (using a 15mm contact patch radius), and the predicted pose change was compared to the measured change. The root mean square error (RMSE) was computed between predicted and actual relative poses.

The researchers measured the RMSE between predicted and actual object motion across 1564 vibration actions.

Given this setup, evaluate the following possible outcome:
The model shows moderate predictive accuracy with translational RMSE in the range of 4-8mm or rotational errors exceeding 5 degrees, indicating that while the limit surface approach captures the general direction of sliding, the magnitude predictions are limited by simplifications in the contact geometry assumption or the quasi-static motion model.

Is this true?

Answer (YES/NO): NO